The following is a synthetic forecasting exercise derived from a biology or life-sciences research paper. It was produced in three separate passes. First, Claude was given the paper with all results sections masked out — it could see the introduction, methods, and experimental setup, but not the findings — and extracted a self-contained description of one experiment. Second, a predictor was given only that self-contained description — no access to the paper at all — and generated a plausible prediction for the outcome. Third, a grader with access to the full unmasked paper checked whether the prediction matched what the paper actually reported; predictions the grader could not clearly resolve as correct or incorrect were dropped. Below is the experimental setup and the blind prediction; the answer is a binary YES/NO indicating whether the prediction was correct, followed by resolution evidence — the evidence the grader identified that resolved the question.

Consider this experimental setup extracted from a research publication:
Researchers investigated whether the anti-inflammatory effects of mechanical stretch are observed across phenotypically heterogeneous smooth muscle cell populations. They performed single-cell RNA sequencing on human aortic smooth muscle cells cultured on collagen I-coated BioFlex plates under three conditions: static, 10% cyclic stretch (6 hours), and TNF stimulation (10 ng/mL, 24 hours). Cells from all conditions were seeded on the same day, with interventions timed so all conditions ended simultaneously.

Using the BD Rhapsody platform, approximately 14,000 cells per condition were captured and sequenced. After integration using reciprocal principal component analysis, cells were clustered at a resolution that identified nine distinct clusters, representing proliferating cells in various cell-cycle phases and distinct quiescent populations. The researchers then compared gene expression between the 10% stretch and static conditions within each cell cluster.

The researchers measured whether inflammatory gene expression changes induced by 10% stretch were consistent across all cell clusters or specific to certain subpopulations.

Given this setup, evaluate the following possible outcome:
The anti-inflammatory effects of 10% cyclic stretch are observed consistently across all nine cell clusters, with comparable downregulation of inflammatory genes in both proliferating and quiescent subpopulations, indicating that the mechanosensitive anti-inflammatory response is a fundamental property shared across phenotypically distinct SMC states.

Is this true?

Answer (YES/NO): NO